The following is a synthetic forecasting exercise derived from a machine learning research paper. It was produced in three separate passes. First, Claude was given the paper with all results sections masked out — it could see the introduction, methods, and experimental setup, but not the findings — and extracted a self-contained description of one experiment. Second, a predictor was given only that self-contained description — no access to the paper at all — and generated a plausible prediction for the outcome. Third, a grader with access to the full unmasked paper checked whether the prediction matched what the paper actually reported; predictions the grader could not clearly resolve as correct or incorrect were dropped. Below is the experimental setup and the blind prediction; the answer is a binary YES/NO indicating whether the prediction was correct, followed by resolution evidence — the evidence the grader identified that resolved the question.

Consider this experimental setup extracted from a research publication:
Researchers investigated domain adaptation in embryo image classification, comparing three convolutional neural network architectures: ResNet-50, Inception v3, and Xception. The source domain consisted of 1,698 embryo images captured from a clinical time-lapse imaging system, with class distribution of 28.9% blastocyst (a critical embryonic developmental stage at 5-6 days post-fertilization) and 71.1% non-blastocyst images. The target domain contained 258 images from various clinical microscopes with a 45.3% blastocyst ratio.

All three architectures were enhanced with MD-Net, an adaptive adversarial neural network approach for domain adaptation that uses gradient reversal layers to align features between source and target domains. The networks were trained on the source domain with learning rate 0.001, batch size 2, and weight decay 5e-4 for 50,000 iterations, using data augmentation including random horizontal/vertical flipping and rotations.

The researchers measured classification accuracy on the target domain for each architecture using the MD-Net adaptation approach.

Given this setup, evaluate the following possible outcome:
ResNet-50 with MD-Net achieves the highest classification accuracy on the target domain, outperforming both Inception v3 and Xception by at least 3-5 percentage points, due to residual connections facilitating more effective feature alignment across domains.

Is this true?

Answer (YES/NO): NO